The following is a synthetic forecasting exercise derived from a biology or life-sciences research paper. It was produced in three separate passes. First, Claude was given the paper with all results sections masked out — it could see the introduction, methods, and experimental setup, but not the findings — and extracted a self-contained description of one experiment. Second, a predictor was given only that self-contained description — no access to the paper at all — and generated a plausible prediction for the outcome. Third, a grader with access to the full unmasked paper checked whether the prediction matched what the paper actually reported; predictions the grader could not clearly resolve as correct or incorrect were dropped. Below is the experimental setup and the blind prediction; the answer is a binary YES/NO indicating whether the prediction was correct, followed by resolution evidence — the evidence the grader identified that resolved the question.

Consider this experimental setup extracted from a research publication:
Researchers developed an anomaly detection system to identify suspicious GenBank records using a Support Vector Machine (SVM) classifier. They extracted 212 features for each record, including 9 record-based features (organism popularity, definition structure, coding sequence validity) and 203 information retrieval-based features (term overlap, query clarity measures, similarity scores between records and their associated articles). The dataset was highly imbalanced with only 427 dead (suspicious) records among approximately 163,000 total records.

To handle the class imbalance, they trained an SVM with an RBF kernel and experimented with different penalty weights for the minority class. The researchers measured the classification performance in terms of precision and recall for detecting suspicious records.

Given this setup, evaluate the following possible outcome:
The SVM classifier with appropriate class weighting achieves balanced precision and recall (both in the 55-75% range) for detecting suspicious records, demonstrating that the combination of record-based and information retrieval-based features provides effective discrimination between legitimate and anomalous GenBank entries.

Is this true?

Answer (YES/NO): NO